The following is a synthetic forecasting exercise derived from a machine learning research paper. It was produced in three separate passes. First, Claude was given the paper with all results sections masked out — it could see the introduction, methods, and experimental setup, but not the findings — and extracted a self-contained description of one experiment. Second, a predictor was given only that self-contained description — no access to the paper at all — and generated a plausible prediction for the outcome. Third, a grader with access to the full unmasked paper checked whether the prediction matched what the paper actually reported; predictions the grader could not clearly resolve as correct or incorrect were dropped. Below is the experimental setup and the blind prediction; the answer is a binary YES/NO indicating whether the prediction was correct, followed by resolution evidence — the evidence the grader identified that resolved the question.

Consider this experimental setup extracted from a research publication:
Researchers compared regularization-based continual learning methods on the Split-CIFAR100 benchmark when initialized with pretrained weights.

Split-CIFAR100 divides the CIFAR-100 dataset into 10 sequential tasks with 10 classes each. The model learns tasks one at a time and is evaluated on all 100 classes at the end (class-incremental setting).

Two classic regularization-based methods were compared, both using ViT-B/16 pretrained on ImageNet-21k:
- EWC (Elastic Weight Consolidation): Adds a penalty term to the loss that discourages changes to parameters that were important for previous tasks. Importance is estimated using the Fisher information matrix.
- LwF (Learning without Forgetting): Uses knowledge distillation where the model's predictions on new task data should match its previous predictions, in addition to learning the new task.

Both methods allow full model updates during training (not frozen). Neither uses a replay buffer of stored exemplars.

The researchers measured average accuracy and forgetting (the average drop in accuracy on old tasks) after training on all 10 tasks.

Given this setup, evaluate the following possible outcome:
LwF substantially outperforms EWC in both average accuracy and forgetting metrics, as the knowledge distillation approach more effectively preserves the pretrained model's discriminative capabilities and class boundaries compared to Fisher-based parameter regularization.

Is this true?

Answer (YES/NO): YES